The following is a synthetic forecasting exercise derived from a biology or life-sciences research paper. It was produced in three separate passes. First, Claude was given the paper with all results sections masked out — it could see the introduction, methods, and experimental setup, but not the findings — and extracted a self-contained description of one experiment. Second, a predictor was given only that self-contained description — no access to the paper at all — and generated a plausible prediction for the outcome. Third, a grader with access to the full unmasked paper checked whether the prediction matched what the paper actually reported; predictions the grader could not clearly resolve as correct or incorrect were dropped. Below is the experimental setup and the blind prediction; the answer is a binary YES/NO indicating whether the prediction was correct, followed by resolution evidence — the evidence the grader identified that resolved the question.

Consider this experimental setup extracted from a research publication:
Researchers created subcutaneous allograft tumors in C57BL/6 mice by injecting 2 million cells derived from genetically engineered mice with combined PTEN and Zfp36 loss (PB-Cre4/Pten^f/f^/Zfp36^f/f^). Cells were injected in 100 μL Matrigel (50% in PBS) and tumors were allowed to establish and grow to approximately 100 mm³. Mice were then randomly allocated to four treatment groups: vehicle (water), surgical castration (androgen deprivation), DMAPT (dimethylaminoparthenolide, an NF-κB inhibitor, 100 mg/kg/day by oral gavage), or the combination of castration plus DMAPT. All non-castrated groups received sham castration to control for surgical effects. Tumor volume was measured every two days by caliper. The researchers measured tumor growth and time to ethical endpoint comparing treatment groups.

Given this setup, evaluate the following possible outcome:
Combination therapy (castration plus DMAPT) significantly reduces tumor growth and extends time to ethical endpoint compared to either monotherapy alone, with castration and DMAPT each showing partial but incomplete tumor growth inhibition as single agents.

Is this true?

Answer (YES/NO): NO